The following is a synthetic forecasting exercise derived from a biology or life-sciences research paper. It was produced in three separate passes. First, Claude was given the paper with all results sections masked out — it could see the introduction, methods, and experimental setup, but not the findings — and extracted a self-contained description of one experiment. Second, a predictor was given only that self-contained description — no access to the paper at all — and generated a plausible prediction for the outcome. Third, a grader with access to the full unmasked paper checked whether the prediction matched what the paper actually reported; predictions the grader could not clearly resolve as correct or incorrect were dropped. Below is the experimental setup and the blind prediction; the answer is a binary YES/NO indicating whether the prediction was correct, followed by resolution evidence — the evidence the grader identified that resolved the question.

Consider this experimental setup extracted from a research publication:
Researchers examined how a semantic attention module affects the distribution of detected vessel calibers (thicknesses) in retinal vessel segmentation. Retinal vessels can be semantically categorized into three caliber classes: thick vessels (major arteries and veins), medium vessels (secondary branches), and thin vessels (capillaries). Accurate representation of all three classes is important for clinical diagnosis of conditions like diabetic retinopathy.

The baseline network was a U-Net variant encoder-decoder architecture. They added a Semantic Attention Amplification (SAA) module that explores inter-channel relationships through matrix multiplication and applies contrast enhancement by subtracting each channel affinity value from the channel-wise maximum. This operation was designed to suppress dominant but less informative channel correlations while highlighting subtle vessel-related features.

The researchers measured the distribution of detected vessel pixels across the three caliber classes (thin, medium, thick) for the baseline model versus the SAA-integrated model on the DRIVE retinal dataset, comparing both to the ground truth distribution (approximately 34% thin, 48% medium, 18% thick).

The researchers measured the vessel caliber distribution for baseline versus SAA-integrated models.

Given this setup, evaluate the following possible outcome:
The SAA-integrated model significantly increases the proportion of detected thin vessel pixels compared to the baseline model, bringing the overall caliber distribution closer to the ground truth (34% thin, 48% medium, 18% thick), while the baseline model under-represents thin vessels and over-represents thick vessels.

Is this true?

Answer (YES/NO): NO